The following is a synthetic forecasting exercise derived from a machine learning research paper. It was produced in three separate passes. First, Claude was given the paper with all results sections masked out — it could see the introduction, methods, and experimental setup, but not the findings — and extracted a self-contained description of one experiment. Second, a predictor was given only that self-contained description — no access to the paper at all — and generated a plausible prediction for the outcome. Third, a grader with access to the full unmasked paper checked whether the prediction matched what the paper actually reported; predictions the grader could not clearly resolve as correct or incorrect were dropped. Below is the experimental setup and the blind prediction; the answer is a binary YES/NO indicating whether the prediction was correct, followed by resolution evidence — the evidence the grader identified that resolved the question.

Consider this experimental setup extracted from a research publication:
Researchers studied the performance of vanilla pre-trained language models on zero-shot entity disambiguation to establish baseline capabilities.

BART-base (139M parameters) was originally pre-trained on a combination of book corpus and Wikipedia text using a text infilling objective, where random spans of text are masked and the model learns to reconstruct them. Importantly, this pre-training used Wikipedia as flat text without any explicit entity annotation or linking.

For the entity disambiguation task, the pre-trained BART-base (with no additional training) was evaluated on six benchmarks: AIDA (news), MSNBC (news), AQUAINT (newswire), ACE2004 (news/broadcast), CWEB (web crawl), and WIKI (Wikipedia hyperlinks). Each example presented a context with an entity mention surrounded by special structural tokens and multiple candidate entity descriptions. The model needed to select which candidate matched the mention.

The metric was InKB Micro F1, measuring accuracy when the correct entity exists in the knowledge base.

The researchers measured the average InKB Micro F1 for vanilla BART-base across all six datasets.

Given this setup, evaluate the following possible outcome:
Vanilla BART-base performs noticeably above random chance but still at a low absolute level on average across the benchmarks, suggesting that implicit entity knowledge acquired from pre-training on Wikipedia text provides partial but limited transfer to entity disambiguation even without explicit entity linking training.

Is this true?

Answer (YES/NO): YES